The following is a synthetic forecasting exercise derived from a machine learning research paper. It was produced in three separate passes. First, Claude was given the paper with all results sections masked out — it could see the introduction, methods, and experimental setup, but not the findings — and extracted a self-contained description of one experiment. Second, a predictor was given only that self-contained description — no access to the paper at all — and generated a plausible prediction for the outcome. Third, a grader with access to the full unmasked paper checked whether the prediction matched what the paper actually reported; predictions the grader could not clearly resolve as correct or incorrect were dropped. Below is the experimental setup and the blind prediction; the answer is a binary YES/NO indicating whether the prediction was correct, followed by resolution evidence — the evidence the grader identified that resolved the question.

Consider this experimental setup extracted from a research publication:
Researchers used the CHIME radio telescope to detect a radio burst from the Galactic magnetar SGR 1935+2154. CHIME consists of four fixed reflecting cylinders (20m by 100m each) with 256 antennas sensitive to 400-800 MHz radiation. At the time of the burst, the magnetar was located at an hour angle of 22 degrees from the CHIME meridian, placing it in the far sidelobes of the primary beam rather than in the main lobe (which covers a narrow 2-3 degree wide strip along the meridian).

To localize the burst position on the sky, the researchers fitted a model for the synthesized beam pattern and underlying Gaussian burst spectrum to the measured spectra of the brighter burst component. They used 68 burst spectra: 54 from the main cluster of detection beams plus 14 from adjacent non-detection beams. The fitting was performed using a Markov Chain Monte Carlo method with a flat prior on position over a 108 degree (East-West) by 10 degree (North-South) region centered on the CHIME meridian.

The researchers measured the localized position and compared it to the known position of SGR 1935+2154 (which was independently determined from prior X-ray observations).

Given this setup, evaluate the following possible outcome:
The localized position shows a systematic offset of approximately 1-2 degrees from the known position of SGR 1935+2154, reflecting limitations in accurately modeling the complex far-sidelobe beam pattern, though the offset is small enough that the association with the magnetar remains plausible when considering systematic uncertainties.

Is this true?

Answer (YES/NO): NO